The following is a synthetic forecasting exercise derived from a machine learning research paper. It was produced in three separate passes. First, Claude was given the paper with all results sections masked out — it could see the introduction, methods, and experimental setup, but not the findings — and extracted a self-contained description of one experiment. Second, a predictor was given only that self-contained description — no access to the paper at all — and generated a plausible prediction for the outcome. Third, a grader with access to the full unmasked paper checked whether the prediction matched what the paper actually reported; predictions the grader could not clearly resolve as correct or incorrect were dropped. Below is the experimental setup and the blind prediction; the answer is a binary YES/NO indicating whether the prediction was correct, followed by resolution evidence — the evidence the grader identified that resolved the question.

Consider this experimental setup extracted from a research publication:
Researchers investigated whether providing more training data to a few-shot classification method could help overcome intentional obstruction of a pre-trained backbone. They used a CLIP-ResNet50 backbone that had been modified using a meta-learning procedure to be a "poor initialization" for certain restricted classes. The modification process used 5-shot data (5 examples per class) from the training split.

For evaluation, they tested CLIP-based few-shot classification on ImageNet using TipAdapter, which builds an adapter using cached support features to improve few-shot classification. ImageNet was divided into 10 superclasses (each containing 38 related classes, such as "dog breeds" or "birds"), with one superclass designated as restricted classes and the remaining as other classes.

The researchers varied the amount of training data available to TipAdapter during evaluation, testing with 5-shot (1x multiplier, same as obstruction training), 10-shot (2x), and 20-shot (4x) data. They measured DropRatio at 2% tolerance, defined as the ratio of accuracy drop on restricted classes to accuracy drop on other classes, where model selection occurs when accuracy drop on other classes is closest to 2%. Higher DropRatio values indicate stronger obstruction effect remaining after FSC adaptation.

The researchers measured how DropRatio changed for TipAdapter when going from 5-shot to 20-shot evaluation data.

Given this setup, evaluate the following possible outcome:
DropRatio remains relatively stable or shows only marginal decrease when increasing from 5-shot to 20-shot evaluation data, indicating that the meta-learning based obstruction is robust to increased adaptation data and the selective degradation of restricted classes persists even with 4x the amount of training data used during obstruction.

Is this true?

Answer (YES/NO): YES